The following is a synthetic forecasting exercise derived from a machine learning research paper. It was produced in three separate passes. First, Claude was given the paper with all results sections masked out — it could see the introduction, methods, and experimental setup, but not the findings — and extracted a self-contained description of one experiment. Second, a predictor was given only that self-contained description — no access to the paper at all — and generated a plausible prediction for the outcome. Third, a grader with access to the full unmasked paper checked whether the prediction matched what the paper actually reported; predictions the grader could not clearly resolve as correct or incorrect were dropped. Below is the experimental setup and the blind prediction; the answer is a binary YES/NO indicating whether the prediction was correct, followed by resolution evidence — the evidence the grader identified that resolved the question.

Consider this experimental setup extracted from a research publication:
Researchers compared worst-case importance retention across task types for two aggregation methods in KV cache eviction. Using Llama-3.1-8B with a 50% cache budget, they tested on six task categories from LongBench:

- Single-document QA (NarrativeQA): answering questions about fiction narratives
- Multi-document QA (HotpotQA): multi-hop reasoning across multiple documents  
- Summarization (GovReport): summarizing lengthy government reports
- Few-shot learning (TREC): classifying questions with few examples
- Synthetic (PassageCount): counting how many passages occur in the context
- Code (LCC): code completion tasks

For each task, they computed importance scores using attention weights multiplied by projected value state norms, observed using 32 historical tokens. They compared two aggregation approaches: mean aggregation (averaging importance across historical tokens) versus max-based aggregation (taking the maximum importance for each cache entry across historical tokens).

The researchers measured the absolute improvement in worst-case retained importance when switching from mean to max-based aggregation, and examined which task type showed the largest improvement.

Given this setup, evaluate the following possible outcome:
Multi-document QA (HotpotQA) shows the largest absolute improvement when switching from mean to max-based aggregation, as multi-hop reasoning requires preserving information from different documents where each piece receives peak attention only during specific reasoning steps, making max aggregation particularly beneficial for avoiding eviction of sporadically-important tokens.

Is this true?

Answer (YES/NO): NO